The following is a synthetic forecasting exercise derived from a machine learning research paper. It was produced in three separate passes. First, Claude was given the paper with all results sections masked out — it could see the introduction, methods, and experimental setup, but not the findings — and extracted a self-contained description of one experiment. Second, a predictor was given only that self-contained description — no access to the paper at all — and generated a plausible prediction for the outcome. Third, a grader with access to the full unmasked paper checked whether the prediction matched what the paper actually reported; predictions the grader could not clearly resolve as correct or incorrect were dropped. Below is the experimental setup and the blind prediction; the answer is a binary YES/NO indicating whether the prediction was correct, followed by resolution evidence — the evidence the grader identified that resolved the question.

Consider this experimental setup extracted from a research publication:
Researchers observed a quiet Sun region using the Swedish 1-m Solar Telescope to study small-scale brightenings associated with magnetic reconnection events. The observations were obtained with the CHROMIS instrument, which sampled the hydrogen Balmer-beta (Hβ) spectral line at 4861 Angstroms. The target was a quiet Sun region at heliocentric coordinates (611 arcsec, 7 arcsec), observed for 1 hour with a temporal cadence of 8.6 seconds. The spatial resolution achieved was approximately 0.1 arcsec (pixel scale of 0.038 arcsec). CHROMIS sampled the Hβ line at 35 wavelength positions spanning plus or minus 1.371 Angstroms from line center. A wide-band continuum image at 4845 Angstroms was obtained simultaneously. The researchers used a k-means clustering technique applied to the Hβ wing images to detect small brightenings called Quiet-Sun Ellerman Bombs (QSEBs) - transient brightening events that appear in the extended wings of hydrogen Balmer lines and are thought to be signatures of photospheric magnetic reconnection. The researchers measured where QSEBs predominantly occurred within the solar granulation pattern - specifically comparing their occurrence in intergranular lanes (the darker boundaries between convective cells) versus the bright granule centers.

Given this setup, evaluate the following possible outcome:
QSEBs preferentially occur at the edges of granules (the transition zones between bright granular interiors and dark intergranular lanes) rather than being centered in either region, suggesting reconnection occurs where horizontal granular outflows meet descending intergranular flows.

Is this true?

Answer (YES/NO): NO